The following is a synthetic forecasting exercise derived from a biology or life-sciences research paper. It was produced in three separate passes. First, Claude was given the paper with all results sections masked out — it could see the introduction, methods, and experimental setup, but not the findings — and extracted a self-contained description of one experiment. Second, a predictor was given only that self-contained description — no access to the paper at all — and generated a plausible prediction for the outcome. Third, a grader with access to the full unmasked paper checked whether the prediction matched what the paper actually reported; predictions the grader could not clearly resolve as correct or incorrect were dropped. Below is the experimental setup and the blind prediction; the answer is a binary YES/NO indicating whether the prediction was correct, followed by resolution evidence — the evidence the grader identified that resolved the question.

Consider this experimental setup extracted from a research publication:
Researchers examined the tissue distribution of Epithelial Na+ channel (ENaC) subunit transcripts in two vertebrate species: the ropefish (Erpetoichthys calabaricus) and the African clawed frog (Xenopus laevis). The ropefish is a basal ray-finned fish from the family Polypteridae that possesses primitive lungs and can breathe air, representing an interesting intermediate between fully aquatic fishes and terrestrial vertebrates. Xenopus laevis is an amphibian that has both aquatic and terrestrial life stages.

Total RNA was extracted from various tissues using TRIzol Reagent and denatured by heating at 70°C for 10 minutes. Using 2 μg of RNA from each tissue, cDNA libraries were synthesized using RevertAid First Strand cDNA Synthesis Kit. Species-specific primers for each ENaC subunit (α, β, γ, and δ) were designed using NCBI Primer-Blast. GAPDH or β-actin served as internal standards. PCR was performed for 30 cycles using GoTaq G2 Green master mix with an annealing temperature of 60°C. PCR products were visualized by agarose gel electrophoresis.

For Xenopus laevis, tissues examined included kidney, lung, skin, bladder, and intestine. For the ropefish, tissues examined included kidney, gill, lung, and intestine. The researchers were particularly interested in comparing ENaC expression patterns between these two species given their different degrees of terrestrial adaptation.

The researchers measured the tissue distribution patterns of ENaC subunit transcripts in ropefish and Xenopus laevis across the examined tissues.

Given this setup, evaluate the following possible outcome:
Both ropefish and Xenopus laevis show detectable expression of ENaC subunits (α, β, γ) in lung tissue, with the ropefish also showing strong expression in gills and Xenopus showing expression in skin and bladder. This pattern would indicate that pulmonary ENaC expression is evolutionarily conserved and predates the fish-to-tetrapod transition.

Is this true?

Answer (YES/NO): NO